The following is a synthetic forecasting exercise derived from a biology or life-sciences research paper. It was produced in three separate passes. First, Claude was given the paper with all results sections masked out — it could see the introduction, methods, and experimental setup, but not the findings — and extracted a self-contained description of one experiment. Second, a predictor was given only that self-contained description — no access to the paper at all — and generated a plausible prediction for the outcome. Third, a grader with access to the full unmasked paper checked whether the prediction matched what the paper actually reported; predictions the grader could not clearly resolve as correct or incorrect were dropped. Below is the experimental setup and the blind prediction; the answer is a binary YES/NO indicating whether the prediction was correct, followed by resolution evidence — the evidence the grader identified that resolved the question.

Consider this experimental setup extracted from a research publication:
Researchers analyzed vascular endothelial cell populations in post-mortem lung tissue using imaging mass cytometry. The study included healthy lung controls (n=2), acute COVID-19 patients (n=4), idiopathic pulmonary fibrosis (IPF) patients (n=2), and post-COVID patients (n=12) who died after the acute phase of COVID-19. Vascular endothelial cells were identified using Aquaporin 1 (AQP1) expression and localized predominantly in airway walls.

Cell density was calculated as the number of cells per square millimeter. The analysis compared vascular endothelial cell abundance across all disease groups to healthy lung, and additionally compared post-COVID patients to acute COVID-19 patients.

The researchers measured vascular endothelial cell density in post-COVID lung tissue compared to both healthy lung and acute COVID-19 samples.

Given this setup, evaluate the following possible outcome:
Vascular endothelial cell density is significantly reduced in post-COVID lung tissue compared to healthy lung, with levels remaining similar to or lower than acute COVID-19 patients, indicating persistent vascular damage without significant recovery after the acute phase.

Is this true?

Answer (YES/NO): NO